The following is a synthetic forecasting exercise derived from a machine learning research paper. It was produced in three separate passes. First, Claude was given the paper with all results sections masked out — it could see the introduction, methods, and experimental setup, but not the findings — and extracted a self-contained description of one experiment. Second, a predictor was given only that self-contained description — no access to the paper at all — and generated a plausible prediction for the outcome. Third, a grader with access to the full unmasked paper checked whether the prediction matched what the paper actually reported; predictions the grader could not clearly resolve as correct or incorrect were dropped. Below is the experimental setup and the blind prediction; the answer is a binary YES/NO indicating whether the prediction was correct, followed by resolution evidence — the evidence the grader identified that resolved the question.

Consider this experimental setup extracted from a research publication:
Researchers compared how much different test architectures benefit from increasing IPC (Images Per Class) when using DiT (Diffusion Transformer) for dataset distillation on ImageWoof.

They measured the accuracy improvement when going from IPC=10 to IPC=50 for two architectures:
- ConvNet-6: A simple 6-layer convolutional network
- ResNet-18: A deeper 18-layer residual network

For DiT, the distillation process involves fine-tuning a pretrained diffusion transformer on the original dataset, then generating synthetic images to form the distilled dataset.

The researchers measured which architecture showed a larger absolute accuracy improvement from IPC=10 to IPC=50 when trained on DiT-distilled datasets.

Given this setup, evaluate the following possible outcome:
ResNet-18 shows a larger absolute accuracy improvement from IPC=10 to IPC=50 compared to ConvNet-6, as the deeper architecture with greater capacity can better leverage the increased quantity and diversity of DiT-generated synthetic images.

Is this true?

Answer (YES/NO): YES